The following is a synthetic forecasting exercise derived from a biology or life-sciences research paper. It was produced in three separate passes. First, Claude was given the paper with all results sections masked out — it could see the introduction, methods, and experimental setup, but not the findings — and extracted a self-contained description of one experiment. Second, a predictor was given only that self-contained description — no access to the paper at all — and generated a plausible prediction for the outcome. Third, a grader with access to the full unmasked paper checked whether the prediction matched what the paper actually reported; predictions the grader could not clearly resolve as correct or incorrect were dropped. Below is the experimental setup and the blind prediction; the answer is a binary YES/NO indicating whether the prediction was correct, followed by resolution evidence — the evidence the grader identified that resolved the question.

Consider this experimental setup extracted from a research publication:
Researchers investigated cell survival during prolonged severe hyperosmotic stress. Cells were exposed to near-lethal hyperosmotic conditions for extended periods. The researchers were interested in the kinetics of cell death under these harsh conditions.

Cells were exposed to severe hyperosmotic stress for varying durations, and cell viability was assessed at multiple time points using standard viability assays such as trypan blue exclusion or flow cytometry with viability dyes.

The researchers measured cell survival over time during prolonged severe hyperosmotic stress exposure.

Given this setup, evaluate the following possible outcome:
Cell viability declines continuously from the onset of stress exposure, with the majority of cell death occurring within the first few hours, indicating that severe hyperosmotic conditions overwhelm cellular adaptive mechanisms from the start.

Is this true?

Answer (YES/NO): NO